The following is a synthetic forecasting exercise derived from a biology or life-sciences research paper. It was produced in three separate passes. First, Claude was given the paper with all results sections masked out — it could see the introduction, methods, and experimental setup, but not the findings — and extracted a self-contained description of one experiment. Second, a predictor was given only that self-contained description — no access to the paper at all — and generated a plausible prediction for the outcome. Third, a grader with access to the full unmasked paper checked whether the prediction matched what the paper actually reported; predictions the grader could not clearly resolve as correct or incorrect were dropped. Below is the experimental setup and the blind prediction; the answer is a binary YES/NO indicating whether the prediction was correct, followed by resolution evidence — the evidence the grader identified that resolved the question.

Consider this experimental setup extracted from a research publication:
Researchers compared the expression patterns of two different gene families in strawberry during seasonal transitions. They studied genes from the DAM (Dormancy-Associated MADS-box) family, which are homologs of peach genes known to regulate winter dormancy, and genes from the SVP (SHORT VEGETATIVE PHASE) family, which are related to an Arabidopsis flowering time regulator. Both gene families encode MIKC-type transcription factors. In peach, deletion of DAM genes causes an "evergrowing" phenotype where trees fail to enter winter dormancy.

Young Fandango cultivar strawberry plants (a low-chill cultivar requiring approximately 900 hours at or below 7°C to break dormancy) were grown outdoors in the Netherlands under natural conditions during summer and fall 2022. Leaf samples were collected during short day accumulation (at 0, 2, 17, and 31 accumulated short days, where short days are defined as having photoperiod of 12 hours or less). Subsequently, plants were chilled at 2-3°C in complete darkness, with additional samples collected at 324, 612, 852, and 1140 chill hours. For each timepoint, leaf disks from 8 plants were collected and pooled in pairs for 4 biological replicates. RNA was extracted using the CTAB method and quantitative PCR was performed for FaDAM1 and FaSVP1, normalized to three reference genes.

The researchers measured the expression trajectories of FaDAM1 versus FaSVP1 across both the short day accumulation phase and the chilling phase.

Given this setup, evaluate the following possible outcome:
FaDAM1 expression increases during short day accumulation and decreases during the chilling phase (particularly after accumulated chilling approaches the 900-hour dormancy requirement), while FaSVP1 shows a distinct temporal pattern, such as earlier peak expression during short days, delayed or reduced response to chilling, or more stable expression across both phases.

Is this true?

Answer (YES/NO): NO